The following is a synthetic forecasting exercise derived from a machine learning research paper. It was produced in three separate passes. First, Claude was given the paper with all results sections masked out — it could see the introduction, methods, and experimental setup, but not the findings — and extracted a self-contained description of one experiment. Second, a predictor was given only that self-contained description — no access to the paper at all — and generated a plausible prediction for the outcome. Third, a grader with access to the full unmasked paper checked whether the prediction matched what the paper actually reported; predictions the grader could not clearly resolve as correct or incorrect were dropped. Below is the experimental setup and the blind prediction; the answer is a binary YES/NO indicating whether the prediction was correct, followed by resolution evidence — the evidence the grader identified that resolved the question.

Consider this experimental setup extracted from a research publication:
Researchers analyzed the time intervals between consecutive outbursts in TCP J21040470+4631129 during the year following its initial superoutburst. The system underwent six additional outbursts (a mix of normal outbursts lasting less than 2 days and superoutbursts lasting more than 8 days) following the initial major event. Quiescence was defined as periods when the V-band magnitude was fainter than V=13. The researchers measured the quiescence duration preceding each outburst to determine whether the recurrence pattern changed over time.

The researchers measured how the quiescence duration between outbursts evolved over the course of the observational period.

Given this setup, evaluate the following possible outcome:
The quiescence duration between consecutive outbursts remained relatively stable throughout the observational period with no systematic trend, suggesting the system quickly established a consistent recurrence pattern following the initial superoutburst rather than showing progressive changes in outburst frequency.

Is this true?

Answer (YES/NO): NO